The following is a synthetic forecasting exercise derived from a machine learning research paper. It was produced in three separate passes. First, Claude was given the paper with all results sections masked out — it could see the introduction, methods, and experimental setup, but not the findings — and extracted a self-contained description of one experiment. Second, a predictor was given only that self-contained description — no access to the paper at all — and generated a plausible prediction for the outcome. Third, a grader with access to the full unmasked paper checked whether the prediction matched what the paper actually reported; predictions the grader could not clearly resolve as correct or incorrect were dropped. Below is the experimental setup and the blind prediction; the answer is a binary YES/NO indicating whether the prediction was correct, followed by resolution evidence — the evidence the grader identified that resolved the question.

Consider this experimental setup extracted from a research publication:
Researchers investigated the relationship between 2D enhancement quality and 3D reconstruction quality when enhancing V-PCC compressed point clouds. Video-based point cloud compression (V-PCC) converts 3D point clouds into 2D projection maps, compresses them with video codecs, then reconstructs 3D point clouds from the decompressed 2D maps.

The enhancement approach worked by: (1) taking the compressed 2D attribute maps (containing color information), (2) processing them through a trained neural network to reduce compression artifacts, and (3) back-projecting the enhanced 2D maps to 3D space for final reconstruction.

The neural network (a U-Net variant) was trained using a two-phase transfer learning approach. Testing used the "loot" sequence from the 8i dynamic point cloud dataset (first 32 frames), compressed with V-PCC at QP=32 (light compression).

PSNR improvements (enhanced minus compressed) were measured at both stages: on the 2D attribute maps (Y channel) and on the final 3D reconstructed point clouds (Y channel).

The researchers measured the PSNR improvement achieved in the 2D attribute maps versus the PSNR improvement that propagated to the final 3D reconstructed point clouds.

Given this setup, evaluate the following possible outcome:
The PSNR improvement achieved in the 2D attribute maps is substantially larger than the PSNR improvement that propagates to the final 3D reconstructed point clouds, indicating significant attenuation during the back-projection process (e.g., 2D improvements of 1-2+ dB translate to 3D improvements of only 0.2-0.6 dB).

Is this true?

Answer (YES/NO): NO